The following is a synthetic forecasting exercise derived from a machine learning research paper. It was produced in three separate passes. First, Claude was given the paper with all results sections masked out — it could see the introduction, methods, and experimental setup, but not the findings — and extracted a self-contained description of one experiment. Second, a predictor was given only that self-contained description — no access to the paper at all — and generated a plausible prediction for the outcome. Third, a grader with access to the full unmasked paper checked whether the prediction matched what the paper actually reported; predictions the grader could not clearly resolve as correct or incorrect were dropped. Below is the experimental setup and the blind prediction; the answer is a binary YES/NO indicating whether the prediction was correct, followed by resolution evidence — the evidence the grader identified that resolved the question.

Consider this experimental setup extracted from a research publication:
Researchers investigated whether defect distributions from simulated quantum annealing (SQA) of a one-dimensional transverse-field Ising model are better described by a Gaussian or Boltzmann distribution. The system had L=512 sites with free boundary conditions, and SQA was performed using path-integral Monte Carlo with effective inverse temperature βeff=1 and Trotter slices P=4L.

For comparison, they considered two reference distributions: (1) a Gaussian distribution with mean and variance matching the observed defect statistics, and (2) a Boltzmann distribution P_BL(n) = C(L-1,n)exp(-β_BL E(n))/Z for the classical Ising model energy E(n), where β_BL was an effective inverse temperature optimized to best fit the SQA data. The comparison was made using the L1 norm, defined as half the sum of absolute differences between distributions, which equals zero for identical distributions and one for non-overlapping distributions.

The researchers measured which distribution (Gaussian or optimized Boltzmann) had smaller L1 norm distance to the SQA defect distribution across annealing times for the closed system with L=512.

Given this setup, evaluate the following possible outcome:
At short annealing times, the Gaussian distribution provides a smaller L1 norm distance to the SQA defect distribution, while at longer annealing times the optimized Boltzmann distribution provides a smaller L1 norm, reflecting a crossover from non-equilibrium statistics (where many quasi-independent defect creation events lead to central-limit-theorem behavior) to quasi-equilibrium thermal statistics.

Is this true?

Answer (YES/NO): NO